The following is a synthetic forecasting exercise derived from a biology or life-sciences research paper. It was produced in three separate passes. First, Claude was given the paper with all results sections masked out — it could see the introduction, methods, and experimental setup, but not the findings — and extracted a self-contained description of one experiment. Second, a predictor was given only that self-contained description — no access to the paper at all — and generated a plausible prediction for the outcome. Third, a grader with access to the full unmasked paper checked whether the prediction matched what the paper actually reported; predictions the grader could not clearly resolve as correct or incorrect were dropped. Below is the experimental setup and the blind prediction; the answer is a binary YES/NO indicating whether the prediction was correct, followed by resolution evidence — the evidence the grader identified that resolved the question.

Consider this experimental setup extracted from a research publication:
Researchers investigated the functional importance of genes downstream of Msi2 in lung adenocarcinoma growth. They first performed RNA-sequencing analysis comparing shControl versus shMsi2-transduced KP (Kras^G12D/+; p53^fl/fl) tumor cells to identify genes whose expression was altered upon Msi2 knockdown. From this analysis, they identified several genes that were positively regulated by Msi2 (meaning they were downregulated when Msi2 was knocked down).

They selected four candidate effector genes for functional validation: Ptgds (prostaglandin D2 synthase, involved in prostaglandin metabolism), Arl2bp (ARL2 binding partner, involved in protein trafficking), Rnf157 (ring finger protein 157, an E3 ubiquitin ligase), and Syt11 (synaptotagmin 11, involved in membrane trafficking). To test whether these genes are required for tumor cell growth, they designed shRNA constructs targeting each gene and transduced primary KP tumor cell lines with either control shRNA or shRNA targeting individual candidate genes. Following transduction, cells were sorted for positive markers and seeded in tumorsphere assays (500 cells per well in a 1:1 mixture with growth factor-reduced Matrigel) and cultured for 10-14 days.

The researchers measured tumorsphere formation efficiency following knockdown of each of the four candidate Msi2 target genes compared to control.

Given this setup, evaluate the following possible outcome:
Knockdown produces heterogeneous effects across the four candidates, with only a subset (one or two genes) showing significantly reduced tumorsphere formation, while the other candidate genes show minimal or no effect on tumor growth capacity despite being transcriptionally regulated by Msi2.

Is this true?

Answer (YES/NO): NO